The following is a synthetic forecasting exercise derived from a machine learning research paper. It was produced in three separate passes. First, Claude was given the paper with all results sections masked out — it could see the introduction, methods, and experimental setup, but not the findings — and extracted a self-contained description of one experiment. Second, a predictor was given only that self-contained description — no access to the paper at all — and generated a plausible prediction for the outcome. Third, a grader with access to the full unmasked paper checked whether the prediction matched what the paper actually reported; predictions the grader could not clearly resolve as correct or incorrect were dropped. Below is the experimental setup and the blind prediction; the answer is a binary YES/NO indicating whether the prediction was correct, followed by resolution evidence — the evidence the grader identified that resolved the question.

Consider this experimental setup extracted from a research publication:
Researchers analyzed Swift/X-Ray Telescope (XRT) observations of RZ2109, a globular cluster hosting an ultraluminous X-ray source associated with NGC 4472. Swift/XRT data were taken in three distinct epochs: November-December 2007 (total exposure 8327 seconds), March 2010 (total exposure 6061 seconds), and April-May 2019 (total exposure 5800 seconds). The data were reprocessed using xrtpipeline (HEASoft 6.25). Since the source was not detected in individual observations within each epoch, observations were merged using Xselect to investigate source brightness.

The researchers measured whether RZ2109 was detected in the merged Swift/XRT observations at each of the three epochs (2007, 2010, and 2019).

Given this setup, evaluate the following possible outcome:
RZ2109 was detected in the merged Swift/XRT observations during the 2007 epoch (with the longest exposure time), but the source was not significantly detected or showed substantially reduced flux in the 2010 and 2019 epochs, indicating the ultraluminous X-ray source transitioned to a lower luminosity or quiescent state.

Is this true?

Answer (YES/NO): YES